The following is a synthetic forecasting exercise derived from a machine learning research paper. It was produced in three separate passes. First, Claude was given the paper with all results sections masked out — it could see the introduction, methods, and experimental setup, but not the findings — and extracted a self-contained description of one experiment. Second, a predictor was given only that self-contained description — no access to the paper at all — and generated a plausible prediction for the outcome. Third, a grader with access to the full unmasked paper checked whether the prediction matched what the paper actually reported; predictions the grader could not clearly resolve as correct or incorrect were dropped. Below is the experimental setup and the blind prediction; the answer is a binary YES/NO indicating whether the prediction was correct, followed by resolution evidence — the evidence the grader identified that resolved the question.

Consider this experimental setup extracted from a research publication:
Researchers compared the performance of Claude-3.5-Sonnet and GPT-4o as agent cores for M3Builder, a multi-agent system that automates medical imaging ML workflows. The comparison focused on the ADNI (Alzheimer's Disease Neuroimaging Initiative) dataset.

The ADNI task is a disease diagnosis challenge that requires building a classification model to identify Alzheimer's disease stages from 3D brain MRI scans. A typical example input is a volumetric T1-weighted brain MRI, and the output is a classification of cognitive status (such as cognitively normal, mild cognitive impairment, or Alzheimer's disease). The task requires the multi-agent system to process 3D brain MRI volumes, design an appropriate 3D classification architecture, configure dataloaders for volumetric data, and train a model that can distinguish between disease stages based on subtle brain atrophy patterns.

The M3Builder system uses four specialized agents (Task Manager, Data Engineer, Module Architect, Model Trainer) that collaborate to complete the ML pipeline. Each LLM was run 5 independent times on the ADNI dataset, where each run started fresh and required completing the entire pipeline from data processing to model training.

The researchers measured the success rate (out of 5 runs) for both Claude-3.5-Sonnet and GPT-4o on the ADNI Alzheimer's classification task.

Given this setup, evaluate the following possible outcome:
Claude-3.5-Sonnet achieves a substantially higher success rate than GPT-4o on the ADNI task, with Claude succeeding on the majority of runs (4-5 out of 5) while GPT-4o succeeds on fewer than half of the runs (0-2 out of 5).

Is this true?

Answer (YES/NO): YES